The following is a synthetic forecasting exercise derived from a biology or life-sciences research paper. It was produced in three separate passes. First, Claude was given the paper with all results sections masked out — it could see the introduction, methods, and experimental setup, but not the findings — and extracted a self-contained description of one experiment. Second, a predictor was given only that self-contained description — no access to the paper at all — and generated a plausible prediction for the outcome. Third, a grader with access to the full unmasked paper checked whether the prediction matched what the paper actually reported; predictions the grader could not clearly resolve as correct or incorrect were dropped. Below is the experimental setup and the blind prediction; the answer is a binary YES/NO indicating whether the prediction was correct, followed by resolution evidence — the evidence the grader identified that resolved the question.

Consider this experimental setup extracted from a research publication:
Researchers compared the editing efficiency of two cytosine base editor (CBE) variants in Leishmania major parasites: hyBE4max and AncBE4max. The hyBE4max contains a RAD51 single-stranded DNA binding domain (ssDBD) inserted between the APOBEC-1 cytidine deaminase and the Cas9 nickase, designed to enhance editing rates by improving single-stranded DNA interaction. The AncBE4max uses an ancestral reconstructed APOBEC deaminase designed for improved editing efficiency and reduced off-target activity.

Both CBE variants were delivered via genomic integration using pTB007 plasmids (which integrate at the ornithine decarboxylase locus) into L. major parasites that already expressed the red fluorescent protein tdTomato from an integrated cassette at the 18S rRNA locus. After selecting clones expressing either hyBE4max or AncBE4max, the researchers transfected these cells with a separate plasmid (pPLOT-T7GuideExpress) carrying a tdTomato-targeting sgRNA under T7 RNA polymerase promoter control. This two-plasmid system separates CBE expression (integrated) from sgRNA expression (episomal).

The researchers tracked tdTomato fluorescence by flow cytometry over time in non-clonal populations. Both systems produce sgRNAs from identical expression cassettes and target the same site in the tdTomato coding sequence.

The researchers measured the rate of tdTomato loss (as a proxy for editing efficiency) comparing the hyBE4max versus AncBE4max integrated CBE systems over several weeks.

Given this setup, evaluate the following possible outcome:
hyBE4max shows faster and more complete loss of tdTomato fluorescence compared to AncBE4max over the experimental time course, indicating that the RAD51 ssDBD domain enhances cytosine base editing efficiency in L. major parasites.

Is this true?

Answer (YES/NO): NO